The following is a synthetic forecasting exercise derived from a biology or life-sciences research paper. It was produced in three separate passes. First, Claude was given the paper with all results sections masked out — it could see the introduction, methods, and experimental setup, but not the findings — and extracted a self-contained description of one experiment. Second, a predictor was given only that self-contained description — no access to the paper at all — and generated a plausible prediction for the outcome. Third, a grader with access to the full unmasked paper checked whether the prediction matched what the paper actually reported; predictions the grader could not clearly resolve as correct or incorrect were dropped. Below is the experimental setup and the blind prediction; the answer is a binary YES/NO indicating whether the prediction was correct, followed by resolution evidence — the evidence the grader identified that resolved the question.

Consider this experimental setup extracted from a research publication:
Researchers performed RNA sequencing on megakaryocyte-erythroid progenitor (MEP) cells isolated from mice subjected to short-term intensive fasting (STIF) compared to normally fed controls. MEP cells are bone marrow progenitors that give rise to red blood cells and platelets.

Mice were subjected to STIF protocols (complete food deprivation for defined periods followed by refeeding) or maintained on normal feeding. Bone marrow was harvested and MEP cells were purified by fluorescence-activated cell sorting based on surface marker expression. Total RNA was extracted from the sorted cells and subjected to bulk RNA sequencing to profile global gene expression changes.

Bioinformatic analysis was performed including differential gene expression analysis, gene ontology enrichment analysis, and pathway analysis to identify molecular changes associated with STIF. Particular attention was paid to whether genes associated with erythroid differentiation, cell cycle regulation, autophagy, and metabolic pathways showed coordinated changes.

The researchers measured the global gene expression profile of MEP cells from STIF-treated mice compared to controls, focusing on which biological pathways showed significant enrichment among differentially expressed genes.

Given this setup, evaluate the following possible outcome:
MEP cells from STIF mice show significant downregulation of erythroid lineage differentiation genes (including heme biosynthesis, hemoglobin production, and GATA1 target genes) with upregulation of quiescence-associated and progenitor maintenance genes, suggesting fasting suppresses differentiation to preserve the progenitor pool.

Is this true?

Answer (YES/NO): NO